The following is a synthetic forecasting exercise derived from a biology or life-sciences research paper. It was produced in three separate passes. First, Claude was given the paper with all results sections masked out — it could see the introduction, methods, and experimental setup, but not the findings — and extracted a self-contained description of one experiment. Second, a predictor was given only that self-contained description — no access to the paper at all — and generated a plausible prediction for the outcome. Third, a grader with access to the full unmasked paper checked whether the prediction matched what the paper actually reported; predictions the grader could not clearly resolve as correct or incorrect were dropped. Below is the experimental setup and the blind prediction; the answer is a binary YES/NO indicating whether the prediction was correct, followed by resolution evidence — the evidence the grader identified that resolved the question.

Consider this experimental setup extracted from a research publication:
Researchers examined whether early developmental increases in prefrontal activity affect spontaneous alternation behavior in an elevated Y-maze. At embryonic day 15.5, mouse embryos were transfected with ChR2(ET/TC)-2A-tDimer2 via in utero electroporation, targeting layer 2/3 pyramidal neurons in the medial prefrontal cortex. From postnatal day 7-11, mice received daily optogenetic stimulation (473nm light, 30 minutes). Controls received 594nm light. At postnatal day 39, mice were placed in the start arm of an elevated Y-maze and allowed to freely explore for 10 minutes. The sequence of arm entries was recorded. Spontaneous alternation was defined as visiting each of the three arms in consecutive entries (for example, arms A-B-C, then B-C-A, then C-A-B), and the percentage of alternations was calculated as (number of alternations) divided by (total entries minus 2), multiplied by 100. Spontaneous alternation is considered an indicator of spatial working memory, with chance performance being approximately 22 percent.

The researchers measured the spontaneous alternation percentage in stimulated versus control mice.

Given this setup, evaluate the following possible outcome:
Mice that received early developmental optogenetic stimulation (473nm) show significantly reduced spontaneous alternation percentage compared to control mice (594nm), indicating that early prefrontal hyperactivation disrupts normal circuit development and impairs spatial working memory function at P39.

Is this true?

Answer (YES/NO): YES